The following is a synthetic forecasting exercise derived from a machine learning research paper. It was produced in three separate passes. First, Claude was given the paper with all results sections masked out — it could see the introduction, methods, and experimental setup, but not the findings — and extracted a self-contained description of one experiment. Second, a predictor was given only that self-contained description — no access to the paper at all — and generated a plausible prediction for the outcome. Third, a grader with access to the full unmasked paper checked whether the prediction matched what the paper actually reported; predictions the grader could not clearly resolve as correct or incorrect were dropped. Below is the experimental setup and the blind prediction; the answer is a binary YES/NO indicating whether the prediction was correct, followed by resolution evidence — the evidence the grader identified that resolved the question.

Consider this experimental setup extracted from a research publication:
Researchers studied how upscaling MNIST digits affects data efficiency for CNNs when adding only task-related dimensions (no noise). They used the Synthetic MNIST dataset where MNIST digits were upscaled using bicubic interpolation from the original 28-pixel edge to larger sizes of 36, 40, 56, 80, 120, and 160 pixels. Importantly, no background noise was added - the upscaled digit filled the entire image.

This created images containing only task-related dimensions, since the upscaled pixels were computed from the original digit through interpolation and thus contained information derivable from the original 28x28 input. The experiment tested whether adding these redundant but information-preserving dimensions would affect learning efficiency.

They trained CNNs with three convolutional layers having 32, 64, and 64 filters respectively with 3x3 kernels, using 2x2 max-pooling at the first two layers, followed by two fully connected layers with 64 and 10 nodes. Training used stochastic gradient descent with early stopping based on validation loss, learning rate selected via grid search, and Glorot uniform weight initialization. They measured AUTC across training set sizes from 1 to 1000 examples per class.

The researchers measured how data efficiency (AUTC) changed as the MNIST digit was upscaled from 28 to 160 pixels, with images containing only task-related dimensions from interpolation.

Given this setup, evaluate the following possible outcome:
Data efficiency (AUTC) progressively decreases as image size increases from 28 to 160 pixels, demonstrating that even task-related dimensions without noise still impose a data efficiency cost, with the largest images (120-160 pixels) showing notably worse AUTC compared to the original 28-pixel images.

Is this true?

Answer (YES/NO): NO